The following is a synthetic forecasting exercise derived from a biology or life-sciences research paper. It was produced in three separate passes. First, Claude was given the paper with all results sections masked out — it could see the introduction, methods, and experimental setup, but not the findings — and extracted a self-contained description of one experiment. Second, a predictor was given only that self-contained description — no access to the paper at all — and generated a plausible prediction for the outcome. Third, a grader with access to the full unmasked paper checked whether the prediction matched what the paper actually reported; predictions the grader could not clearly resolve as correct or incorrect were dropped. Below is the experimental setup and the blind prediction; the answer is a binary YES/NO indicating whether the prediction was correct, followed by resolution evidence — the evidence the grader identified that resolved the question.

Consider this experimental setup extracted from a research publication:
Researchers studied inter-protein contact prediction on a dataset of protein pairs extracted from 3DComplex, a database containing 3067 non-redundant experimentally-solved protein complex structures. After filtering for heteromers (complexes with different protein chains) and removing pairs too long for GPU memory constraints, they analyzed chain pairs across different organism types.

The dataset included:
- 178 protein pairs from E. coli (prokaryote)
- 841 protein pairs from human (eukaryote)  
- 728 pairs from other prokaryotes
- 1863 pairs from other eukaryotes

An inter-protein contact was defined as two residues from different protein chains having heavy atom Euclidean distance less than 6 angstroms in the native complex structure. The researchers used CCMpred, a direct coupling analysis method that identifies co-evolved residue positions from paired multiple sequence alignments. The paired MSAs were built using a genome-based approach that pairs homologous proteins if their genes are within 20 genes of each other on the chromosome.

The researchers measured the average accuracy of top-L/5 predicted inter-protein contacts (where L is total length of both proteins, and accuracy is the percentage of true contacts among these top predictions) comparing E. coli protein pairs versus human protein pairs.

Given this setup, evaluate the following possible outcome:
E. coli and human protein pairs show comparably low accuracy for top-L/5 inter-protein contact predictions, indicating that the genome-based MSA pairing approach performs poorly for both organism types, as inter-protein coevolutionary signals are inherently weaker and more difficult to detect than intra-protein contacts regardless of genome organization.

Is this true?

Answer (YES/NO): NO